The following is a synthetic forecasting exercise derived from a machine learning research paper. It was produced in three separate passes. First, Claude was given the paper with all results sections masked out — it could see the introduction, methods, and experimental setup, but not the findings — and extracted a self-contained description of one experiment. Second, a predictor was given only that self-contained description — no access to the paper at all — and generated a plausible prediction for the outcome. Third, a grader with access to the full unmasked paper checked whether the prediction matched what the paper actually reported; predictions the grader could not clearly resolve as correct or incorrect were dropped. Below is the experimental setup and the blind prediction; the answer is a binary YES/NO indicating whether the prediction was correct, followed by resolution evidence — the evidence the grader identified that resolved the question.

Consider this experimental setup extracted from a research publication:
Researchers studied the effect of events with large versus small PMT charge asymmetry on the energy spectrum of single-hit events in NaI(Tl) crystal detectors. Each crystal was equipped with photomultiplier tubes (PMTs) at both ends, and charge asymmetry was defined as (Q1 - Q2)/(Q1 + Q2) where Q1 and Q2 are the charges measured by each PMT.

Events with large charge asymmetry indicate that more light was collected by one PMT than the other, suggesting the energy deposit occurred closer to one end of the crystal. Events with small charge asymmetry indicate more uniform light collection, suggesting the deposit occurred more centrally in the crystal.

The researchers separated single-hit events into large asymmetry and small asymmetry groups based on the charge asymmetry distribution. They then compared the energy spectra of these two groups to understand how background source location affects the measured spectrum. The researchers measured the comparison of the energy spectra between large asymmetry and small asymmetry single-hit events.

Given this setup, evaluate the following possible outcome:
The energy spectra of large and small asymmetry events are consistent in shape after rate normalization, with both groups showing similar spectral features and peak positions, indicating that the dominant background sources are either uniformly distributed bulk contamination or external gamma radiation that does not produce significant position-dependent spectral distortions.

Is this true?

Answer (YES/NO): NO